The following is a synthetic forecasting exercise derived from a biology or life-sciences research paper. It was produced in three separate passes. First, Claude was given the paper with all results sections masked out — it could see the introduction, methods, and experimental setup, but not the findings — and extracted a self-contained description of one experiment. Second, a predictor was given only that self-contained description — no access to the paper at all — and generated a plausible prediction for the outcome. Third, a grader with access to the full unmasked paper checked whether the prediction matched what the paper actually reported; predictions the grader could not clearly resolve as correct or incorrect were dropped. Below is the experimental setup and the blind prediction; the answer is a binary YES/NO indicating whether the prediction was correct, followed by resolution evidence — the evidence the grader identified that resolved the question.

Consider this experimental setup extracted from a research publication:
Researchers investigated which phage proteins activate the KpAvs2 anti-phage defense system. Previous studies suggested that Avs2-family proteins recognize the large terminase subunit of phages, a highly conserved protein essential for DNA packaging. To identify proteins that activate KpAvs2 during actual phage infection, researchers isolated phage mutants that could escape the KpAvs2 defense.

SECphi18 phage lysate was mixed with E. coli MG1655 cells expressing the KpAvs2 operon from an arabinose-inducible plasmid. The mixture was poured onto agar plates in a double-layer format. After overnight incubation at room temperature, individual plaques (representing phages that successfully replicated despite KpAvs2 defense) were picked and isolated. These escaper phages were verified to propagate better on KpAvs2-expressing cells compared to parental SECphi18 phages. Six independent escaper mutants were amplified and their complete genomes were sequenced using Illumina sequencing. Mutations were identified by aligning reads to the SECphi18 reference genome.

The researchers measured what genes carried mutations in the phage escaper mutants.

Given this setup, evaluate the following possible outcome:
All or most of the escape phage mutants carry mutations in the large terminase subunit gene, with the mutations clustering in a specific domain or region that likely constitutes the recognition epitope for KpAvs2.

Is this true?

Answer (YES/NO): NO